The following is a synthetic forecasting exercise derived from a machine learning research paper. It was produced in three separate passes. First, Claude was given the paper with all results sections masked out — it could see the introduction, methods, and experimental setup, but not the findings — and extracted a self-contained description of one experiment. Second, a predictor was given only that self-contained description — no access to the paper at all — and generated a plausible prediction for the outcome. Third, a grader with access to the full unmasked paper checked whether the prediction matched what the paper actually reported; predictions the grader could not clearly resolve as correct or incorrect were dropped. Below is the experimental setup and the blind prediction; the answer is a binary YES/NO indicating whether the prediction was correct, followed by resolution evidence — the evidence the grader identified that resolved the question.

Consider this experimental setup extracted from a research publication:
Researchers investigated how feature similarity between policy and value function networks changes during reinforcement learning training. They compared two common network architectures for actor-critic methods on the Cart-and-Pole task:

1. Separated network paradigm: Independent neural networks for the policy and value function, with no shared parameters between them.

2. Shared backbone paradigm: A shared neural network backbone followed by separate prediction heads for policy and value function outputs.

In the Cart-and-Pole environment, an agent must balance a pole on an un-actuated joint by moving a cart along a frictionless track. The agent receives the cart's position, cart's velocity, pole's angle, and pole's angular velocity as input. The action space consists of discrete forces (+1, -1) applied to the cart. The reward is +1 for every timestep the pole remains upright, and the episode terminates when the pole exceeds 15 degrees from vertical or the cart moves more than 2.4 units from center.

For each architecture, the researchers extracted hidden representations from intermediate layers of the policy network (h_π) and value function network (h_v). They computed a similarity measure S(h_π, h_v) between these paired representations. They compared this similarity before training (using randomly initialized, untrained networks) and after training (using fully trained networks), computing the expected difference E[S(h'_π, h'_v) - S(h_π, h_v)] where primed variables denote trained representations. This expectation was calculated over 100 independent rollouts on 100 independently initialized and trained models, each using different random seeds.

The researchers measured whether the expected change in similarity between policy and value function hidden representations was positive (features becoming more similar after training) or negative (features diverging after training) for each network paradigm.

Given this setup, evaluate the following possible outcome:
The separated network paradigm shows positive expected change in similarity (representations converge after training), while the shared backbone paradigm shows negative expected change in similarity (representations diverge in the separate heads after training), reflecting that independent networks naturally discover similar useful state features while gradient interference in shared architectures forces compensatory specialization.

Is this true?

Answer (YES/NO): YES